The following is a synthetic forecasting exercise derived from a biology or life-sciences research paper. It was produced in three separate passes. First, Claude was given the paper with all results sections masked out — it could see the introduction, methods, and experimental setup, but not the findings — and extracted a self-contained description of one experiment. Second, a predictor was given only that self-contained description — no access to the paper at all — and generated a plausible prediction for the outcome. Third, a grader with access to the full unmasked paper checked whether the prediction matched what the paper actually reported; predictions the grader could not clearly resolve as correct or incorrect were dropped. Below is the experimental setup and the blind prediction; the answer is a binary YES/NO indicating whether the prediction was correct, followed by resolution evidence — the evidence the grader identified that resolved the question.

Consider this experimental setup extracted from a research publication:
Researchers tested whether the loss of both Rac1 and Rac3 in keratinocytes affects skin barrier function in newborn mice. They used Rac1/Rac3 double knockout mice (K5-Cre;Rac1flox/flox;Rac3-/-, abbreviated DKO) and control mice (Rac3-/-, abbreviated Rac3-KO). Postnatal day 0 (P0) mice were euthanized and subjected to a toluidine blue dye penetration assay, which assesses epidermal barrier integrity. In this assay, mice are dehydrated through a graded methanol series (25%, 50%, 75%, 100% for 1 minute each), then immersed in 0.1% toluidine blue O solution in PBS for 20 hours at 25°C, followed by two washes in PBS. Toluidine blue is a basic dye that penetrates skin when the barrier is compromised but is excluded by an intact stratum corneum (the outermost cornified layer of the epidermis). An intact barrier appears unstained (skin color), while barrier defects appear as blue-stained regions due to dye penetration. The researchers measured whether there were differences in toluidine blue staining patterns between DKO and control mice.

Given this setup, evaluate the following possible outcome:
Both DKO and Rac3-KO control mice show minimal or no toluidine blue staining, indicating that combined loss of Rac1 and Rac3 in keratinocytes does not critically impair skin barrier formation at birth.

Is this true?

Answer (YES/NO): NO